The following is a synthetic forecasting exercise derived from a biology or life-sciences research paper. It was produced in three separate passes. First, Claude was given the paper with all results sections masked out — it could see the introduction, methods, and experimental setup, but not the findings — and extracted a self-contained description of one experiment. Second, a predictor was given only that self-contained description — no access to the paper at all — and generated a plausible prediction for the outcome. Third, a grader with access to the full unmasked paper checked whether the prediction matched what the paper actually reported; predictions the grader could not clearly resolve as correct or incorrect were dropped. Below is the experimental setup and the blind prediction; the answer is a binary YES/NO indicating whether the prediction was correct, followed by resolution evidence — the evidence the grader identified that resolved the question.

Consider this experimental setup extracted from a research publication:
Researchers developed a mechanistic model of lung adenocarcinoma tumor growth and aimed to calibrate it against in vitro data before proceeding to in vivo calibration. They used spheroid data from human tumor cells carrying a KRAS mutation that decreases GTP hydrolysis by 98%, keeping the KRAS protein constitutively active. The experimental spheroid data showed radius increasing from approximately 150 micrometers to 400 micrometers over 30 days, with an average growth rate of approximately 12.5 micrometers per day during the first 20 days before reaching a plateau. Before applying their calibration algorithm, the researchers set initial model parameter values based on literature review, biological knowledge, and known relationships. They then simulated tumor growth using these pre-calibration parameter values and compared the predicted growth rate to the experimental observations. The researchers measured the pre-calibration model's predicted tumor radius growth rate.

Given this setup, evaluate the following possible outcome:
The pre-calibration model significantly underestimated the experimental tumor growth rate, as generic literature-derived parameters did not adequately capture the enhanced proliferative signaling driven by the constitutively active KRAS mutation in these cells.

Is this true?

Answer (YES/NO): NO